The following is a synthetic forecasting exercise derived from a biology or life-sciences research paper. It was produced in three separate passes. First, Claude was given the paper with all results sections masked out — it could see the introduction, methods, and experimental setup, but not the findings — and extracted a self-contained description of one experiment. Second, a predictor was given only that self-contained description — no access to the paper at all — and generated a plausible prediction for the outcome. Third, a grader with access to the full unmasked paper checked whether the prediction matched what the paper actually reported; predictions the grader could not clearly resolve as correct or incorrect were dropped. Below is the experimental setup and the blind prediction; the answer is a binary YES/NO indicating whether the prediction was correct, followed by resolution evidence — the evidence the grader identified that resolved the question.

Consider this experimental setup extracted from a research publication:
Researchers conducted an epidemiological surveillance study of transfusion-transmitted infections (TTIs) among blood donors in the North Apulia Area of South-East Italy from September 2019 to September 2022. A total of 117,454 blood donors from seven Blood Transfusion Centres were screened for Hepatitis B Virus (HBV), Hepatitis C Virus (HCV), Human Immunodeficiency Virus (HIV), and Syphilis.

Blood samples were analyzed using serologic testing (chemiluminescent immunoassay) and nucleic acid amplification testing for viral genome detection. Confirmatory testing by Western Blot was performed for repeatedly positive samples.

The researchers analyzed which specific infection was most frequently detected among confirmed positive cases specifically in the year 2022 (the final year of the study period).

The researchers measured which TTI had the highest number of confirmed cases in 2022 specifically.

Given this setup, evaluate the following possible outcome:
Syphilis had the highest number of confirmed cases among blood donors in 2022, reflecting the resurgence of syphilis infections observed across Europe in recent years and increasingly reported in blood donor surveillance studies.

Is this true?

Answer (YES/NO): YES